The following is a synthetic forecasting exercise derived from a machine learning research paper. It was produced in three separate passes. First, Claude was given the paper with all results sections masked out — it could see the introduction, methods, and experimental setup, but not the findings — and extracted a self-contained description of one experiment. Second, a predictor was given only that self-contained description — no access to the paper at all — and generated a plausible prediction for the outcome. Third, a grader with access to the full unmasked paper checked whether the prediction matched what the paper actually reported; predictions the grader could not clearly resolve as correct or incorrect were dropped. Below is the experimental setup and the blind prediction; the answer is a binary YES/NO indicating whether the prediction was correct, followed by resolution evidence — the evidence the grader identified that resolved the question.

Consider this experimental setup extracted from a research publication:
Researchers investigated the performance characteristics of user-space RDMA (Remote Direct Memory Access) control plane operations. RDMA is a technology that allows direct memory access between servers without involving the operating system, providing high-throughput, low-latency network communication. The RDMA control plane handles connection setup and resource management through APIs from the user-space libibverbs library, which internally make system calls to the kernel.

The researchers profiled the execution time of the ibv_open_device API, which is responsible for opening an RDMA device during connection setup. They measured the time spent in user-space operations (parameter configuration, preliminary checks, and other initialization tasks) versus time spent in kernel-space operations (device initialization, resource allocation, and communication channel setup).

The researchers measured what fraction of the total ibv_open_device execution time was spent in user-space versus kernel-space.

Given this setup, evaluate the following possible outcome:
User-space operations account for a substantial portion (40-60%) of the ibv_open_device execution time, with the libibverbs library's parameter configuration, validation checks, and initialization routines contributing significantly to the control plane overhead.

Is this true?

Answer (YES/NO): NO